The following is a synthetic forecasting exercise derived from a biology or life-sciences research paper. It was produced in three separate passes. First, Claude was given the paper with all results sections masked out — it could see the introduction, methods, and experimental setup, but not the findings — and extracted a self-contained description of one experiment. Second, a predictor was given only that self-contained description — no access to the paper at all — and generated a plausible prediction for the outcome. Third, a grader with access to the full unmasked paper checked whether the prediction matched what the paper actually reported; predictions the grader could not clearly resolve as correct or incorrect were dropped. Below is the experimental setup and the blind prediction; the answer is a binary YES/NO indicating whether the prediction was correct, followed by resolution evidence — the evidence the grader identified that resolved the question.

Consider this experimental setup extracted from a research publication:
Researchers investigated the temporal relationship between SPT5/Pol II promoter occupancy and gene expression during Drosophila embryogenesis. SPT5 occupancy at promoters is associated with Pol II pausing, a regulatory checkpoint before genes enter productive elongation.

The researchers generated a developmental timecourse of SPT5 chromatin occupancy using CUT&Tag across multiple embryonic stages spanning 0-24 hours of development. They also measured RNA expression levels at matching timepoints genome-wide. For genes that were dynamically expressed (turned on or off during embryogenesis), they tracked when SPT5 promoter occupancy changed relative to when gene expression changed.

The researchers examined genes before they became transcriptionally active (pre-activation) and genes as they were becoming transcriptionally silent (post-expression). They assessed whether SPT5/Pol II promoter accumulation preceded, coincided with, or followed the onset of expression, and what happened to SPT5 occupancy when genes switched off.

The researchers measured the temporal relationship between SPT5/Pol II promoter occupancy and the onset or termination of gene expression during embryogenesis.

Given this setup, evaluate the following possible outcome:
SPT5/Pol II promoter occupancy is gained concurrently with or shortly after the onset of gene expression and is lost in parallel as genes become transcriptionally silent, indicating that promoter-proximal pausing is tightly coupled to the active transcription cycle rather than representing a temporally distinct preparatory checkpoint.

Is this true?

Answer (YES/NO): NO